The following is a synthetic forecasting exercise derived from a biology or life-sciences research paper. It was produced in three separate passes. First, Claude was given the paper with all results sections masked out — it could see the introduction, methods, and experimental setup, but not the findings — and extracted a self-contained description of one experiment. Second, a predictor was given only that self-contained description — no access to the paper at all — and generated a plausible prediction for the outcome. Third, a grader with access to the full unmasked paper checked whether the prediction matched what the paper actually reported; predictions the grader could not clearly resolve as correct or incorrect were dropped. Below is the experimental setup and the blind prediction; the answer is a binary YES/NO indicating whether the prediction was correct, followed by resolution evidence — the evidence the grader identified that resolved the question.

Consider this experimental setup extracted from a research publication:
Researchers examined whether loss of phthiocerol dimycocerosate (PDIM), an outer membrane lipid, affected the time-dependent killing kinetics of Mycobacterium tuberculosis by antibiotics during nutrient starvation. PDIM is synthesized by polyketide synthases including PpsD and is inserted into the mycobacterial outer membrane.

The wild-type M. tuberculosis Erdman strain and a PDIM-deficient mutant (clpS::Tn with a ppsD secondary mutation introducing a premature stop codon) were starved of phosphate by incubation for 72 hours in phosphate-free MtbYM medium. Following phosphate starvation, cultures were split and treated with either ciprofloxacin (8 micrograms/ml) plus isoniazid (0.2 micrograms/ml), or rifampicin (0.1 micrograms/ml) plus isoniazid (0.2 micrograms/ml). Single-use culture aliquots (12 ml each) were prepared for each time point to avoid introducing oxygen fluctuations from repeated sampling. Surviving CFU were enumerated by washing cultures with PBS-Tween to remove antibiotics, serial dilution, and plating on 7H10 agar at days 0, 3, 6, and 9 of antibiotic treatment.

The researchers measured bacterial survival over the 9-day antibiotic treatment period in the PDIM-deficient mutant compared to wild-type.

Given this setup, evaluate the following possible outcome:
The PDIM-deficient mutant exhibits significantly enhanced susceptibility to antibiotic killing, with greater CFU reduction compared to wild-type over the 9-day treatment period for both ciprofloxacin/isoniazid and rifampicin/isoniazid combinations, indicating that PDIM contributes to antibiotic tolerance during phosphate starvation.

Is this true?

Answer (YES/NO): YES